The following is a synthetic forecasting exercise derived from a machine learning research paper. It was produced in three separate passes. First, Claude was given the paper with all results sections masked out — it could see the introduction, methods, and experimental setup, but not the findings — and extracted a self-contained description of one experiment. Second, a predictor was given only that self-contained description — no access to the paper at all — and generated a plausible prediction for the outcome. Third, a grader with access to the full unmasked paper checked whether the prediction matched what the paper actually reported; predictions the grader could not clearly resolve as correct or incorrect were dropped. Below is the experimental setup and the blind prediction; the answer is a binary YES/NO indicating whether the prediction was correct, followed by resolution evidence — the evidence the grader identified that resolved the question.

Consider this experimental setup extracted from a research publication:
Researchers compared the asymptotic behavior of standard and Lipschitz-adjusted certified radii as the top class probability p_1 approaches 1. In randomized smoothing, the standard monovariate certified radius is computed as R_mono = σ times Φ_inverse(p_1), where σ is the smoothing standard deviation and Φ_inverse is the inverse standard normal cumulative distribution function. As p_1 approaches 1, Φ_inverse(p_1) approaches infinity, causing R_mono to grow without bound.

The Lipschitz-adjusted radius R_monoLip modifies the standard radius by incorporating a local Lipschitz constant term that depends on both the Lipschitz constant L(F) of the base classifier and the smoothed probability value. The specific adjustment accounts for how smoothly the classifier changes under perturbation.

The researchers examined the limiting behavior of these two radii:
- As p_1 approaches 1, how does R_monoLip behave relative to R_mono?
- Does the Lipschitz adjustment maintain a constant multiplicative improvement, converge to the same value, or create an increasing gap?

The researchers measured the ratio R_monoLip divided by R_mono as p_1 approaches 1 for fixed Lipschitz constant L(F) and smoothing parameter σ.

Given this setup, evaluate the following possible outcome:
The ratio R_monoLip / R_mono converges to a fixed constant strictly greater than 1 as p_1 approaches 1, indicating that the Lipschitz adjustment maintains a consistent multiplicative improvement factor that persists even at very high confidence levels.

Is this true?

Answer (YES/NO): NO